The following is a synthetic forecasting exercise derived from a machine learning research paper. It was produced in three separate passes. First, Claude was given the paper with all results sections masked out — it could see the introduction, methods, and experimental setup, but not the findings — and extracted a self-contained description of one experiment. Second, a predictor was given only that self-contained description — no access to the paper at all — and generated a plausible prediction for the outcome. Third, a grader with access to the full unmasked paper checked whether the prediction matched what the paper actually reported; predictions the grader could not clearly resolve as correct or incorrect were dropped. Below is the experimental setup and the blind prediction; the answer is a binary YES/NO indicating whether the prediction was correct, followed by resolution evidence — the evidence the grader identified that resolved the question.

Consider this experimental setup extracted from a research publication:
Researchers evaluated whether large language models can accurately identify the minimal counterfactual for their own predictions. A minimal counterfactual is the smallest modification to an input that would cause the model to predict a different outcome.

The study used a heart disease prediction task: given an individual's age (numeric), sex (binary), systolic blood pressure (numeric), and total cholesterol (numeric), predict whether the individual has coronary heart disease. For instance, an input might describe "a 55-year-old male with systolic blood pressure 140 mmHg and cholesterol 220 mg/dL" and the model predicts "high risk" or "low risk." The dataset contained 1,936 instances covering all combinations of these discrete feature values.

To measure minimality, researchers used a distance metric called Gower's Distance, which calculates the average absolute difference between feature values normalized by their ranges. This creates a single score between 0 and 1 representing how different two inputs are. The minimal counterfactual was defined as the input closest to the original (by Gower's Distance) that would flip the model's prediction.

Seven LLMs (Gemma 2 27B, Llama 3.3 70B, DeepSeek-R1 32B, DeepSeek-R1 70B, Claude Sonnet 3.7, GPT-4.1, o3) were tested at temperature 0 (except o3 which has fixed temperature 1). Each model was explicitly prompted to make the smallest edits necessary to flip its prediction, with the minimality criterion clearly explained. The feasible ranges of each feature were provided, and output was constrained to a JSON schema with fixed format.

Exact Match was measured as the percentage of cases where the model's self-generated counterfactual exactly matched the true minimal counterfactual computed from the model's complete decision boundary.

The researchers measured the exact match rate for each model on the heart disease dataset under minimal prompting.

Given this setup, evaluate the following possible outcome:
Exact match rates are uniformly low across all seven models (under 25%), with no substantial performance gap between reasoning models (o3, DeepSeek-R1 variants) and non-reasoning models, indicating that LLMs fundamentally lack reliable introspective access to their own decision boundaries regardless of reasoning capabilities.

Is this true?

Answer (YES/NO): NO